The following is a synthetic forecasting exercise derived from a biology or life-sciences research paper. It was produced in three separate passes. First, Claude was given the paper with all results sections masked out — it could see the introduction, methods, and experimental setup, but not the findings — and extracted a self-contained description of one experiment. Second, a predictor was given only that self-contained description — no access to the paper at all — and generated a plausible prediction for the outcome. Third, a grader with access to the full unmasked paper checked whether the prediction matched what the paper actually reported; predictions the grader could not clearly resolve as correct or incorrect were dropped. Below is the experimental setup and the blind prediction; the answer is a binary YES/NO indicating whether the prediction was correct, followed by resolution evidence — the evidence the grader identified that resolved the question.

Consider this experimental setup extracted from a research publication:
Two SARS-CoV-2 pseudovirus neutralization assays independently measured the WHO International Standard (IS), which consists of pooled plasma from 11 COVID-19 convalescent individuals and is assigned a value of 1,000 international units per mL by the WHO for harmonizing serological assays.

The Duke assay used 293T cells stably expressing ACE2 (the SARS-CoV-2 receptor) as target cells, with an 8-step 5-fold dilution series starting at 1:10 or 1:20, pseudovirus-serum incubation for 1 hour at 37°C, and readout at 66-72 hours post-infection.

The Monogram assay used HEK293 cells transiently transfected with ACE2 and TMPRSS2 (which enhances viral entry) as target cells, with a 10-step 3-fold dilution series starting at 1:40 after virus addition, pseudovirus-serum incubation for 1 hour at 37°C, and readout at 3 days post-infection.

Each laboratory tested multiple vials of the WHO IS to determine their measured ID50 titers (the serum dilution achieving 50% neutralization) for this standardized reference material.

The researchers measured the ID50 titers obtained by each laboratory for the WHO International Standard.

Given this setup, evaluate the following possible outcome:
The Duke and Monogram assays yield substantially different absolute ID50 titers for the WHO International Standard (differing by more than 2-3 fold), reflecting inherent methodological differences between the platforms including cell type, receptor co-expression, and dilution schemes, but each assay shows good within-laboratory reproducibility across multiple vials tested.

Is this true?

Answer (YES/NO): YES